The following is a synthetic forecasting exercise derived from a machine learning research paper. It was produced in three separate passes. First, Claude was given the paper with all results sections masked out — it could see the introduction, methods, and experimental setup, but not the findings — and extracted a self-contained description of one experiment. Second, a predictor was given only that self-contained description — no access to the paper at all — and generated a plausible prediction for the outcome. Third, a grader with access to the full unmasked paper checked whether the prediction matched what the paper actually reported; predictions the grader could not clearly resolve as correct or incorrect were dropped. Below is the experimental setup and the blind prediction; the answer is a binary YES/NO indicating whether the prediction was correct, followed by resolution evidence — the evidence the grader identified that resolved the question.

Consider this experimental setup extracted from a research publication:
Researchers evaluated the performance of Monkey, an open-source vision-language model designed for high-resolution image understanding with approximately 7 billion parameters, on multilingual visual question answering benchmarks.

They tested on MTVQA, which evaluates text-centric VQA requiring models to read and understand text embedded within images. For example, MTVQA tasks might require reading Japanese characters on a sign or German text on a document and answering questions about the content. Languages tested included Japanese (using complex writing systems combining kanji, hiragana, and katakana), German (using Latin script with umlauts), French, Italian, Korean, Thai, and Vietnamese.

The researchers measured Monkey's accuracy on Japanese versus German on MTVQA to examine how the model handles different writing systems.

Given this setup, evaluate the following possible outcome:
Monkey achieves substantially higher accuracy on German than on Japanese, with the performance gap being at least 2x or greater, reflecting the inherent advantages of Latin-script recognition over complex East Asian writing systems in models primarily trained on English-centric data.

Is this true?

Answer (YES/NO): YES